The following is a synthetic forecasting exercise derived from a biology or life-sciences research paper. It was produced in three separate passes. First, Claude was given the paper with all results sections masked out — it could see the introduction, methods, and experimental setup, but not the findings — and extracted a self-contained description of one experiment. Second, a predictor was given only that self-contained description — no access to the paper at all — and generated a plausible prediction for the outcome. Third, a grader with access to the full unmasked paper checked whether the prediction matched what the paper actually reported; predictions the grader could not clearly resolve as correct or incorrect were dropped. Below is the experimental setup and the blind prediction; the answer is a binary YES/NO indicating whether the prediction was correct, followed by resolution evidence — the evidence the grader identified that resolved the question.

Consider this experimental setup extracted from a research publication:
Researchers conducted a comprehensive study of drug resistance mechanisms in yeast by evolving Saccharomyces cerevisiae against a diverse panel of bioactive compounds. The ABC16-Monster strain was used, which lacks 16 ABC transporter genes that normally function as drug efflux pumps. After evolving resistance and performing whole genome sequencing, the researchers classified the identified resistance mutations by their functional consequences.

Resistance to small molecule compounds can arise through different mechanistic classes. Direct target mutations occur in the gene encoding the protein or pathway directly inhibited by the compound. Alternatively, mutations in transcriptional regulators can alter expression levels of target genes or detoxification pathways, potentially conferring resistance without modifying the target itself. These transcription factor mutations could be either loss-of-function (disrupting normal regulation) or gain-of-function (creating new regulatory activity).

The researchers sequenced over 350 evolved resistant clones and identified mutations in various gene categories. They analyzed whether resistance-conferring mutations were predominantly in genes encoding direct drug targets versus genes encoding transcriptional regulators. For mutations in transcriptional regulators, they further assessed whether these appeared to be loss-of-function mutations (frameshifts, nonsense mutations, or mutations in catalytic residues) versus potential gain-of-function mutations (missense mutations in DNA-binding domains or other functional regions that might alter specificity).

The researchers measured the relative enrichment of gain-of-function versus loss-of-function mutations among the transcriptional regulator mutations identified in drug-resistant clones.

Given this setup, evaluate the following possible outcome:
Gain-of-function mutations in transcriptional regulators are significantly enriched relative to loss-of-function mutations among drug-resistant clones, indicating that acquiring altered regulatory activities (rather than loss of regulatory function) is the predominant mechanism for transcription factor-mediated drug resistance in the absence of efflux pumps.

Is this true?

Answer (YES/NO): YES